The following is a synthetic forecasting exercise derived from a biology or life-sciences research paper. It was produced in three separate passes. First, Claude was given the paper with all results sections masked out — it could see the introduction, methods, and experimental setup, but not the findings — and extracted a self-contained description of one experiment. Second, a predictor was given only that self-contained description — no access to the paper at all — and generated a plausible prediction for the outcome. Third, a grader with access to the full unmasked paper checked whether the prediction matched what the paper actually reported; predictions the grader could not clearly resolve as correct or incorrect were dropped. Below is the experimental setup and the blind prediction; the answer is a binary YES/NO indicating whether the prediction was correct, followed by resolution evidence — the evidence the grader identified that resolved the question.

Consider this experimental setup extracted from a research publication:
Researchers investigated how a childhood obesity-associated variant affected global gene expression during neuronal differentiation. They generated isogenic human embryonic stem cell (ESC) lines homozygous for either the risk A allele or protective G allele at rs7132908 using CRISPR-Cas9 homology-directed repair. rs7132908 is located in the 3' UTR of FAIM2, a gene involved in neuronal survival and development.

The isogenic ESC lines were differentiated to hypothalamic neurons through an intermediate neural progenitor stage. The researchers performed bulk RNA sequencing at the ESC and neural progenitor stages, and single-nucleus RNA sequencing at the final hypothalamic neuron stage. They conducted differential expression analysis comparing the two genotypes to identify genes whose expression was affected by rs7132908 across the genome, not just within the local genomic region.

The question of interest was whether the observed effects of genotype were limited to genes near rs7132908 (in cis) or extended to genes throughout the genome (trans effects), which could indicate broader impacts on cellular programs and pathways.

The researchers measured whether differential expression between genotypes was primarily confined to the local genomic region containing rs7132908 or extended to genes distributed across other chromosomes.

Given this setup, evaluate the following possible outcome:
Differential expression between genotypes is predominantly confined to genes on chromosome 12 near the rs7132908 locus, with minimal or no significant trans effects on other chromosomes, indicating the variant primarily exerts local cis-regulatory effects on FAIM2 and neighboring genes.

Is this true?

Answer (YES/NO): NO